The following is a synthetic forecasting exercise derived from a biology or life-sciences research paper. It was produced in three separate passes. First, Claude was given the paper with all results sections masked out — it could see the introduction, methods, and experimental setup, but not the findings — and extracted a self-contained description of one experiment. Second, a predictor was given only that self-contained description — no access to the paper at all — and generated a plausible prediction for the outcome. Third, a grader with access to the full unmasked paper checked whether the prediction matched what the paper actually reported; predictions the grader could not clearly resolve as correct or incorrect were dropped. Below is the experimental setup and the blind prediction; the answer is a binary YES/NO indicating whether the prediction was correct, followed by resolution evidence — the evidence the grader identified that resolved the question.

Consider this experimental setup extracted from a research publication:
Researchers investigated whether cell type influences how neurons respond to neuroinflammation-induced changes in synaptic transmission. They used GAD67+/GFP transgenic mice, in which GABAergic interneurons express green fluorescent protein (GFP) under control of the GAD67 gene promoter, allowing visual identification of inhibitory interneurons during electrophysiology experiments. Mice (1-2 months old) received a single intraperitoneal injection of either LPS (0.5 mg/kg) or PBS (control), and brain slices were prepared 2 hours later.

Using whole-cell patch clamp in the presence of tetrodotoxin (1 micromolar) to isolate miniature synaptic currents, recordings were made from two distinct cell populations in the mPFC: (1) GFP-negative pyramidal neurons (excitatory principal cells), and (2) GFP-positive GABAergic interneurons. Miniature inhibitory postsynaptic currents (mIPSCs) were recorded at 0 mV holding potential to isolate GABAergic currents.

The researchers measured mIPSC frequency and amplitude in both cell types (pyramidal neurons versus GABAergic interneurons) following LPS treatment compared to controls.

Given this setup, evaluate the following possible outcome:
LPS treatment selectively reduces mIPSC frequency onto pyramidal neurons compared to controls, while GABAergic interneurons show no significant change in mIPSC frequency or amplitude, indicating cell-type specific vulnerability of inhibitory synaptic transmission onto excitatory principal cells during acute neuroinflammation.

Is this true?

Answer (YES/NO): NO